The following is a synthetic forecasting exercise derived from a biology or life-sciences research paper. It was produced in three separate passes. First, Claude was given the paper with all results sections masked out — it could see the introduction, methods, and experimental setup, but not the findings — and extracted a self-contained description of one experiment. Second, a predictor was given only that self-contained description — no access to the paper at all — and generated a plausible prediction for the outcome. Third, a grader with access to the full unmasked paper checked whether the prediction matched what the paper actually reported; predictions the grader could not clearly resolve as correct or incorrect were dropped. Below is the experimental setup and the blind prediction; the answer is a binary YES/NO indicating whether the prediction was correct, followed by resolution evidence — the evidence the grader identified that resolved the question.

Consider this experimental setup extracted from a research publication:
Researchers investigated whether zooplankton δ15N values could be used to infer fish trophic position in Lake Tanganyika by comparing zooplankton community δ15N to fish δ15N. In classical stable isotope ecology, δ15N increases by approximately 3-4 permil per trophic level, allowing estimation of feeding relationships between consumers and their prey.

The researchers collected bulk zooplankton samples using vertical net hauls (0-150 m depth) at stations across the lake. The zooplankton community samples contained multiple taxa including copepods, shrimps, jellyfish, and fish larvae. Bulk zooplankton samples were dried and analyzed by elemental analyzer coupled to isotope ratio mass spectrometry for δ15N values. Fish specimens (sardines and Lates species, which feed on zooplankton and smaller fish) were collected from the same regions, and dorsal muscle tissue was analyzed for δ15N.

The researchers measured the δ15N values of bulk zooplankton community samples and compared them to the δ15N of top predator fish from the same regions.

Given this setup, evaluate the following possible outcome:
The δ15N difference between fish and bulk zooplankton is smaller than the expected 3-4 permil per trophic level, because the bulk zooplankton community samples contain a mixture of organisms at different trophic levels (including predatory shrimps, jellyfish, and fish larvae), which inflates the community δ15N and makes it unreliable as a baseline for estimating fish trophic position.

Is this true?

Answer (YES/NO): YES